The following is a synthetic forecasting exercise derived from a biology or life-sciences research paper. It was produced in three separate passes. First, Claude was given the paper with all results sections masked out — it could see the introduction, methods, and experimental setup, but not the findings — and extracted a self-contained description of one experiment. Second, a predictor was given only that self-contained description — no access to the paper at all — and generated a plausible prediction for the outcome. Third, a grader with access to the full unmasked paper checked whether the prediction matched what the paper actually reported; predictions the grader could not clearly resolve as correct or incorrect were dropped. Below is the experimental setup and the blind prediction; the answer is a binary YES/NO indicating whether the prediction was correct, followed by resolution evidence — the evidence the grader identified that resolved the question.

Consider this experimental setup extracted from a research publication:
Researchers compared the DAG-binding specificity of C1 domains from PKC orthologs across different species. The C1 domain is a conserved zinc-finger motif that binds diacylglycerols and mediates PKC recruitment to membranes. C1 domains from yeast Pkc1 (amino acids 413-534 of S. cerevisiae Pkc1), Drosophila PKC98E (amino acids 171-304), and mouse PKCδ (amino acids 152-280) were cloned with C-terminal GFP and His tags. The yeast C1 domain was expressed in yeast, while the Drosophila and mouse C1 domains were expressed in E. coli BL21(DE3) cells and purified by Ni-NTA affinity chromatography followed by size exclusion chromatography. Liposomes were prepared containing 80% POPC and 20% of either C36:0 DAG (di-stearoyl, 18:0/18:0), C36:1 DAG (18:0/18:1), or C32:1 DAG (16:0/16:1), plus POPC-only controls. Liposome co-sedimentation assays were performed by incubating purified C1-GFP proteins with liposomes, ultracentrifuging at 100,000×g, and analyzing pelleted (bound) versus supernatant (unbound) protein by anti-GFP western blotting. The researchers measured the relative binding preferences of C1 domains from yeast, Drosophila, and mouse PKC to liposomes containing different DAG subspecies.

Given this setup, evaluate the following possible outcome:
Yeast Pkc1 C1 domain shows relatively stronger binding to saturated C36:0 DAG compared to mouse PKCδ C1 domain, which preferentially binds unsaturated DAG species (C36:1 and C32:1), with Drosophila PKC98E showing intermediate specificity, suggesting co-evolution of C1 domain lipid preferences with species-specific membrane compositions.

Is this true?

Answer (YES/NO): NO